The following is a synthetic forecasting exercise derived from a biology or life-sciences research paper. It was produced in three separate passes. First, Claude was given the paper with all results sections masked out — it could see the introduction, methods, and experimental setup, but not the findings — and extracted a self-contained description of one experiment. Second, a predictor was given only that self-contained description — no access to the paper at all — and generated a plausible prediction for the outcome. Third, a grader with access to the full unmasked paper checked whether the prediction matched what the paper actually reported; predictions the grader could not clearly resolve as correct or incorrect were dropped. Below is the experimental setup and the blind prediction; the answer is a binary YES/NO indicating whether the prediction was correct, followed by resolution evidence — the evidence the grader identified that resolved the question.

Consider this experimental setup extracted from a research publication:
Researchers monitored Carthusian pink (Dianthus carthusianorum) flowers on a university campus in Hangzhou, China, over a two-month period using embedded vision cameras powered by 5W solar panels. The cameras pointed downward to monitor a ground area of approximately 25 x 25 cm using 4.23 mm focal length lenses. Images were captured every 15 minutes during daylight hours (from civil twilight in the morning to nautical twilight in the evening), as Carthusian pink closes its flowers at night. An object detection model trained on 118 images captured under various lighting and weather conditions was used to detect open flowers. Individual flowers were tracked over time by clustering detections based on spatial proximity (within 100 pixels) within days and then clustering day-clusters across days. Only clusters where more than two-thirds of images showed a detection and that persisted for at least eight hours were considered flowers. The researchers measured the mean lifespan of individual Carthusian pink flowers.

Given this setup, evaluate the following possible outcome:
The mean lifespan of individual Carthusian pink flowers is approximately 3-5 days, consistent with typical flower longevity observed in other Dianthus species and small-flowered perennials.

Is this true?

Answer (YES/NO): YES